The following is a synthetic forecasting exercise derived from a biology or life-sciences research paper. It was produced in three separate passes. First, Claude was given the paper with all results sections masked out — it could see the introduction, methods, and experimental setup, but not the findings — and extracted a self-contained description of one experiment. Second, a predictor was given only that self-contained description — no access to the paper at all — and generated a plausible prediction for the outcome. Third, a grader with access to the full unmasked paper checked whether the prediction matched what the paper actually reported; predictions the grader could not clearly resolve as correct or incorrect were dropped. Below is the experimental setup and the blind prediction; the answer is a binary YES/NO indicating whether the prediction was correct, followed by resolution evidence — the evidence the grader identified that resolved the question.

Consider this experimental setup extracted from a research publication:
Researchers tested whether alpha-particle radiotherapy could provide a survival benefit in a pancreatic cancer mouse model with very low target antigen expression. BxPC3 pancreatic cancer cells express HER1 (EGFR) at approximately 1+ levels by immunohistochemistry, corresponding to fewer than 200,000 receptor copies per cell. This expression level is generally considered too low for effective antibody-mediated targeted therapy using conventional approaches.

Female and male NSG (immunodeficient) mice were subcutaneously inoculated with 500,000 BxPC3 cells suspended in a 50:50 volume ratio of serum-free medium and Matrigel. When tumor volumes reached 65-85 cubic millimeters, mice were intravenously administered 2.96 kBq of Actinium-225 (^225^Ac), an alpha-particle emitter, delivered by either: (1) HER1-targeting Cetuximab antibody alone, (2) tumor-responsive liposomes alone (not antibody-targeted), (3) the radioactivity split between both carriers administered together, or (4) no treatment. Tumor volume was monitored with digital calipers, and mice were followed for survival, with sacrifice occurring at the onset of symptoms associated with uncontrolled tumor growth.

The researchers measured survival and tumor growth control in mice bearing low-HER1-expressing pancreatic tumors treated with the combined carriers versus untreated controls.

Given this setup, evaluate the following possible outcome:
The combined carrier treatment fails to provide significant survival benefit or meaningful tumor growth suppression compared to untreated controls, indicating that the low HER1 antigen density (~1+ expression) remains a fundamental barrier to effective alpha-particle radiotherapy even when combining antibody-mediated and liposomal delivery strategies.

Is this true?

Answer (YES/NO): NO